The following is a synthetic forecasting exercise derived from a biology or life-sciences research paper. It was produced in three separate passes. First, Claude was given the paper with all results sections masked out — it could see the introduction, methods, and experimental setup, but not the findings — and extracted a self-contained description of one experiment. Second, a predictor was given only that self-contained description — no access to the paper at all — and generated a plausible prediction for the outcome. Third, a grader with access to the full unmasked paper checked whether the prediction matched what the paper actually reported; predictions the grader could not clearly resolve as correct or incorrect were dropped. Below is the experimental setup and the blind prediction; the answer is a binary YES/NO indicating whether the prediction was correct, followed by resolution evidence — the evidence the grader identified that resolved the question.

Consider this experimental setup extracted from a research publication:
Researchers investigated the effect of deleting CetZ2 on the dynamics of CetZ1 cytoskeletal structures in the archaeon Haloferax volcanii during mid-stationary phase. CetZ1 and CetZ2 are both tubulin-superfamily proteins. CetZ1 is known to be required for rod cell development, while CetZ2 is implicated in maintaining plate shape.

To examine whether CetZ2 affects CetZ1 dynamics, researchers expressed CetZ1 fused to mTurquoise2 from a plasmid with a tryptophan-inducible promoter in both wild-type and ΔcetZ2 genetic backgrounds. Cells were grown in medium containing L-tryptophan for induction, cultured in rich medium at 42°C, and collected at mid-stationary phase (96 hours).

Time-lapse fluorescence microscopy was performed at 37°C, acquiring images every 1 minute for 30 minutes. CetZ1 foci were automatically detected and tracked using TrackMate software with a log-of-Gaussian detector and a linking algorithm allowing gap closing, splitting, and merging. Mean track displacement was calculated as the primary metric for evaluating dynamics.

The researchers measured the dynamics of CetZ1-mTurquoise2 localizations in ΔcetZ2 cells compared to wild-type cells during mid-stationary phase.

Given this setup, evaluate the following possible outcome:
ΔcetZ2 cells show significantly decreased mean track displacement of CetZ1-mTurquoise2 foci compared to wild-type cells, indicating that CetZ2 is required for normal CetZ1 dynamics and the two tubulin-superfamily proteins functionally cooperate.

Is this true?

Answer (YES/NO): NO